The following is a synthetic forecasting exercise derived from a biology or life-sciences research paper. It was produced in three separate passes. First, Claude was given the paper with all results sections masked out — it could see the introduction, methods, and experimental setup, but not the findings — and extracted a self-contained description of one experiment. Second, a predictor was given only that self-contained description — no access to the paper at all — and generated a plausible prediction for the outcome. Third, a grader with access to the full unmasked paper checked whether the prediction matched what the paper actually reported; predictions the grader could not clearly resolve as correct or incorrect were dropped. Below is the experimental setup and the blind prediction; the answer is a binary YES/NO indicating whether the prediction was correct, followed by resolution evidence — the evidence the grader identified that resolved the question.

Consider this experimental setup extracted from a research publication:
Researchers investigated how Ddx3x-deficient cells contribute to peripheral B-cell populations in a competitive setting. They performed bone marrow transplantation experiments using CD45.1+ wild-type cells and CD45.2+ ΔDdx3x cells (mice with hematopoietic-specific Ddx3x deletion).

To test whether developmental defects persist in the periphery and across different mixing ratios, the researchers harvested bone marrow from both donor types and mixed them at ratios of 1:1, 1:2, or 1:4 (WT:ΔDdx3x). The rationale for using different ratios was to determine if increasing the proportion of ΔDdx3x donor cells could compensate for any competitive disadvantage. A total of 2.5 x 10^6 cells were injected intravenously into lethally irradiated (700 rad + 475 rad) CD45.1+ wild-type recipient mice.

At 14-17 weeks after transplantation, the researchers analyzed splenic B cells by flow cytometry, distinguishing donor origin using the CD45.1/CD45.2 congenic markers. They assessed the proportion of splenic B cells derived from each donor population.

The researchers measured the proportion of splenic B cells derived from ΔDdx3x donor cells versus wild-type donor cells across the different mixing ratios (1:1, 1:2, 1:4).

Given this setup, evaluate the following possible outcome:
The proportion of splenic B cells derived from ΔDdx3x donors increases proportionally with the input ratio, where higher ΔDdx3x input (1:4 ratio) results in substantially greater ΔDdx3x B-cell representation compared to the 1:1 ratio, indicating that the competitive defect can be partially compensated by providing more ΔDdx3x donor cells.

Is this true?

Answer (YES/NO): NO